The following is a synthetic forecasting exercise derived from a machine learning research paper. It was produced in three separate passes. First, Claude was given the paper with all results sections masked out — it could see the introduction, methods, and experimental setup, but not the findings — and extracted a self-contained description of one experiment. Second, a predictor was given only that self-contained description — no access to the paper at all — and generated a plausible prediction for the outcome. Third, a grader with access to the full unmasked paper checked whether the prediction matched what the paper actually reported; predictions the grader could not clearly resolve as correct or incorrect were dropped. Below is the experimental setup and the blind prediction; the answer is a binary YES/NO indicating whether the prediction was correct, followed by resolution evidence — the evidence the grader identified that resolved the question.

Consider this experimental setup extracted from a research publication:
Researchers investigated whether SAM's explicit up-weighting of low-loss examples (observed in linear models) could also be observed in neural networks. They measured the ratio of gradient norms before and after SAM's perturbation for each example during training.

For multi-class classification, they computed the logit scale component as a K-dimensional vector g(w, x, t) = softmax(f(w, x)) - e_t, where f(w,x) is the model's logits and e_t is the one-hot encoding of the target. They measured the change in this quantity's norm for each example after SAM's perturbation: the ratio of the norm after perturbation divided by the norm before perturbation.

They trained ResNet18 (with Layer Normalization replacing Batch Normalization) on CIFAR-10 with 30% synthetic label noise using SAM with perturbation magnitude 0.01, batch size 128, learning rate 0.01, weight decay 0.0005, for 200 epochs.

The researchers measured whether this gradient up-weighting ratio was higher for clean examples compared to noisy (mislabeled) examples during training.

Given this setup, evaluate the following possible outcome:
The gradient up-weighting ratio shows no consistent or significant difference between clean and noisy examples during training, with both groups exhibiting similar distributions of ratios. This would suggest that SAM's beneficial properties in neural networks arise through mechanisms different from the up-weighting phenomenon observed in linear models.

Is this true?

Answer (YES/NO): NO